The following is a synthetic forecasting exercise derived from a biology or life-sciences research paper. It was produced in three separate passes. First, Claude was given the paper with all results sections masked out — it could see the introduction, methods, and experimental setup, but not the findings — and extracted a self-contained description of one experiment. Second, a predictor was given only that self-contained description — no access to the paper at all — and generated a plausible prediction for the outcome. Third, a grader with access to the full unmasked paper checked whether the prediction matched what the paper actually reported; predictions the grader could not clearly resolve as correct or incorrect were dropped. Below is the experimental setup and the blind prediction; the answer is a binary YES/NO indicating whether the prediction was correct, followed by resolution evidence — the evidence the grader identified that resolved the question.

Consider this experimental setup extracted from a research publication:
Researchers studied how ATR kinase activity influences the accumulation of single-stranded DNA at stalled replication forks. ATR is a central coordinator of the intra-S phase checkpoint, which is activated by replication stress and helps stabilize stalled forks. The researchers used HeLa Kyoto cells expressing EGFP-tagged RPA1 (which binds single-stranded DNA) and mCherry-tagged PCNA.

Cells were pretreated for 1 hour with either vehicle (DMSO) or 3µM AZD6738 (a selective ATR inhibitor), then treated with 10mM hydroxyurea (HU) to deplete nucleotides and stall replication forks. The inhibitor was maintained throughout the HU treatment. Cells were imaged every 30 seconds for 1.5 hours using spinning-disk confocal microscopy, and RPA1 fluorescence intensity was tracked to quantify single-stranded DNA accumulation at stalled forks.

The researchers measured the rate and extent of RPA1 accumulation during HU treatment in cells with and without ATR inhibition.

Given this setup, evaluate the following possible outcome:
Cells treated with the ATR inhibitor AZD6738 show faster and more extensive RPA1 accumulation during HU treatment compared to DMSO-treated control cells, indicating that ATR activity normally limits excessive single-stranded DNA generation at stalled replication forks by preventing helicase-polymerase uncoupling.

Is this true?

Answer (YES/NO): YES